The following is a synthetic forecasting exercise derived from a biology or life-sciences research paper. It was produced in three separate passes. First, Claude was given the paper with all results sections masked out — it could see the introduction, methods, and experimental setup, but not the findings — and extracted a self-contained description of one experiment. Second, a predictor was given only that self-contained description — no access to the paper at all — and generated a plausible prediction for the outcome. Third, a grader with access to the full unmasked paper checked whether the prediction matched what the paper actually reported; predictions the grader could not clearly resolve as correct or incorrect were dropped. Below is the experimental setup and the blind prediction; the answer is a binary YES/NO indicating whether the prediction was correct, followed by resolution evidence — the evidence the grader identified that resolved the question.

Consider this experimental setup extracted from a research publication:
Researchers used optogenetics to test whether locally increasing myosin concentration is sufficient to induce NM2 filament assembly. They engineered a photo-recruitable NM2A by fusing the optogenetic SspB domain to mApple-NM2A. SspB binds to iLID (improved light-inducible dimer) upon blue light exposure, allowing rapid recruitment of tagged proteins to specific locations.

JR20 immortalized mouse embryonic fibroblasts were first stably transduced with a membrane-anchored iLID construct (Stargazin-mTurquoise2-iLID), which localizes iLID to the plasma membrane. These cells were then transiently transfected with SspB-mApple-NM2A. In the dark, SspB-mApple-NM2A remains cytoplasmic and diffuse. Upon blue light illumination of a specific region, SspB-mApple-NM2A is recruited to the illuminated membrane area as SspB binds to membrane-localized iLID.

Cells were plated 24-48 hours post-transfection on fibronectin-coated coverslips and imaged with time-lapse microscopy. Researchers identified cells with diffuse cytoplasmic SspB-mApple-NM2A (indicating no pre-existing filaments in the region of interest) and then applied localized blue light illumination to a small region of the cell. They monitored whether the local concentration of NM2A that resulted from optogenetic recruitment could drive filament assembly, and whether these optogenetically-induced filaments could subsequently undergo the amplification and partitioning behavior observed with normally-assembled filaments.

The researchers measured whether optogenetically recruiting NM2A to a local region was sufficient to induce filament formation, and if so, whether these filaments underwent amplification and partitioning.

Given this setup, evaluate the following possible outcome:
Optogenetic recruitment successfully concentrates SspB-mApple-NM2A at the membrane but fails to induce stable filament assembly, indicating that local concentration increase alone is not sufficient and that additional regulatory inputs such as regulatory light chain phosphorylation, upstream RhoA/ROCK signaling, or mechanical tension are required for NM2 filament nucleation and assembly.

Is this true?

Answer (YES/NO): NO